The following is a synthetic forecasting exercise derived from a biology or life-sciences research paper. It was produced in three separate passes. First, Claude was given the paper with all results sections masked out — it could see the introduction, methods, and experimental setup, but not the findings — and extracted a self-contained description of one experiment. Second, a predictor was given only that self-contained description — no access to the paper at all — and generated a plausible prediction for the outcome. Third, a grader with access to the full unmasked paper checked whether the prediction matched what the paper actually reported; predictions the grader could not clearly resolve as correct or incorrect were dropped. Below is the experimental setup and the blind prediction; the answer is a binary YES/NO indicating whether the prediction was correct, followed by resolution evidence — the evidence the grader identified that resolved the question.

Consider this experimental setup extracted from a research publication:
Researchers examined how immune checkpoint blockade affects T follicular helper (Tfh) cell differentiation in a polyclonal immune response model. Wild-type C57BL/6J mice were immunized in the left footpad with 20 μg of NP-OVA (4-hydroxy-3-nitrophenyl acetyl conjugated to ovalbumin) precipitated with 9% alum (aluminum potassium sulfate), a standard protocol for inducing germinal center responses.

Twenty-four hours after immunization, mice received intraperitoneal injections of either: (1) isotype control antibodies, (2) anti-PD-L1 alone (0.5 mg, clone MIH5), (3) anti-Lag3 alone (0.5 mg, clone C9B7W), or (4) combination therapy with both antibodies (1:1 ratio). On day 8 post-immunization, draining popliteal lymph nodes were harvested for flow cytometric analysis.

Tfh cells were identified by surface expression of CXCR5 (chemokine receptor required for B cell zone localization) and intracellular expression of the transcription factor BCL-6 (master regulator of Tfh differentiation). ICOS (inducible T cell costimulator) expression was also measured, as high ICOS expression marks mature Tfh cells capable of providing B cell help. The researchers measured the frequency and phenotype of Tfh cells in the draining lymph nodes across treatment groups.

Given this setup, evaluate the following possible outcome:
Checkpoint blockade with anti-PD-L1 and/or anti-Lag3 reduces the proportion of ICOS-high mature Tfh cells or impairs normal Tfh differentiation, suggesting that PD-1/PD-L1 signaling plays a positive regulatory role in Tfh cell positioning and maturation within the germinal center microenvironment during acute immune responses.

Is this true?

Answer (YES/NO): NO